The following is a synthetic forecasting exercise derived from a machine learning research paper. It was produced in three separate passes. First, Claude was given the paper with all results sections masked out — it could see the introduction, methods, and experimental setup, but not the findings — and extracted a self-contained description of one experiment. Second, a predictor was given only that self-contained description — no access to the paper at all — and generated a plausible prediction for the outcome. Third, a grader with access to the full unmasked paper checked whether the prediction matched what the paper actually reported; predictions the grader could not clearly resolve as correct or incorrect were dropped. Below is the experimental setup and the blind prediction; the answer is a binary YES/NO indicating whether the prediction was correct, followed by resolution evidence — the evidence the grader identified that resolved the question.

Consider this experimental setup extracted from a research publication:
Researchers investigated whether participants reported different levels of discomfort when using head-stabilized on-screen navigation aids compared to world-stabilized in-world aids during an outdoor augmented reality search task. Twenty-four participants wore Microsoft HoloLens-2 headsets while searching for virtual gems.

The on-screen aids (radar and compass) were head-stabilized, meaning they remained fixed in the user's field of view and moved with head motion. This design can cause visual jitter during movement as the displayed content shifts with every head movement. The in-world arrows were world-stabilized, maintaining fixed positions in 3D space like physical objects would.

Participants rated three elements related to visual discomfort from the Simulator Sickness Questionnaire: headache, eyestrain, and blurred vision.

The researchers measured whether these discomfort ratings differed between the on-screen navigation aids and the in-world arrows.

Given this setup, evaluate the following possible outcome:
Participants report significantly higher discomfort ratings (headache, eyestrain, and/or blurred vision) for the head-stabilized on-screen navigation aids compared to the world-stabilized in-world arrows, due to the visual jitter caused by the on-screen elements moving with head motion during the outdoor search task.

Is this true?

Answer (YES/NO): NO